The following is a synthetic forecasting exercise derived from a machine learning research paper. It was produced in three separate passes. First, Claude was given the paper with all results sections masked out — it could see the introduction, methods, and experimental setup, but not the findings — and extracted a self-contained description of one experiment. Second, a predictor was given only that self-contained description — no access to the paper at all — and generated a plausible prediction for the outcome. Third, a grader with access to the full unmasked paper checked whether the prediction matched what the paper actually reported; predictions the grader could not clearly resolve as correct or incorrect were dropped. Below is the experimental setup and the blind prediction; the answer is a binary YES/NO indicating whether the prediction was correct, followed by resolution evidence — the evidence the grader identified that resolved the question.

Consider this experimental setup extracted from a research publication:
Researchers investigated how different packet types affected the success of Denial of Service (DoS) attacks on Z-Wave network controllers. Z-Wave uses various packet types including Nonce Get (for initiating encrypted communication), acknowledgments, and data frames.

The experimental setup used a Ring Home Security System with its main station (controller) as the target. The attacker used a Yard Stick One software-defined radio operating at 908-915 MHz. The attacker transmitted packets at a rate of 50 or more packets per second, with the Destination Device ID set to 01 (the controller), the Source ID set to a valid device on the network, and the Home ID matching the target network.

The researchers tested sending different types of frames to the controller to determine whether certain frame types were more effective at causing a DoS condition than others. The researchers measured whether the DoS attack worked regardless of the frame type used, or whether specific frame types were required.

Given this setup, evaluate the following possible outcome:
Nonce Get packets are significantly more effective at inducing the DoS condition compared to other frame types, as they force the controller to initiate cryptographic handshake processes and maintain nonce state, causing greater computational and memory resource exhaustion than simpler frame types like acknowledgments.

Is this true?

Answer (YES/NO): NO